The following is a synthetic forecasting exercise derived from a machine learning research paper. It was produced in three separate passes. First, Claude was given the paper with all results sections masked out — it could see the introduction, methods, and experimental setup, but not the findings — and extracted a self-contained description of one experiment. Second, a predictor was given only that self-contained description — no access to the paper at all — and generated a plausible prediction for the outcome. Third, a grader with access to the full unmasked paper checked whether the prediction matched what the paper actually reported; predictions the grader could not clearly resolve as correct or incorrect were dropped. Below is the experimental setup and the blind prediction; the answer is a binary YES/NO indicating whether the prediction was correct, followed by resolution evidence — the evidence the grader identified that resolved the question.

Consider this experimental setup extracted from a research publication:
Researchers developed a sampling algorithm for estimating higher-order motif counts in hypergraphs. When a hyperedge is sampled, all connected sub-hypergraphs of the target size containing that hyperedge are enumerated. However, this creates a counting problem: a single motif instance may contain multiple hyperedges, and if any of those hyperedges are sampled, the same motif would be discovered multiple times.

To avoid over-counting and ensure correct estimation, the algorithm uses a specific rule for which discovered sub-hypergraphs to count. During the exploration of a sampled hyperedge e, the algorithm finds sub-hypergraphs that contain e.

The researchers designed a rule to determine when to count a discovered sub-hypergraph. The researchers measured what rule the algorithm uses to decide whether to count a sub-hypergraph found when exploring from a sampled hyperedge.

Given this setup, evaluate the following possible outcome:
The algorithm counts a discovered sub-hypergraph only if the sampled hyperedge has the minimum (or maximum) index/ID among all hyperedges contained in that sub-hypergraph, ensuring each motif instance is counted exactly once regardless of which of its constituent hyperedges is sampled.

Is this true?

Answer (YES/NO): NO